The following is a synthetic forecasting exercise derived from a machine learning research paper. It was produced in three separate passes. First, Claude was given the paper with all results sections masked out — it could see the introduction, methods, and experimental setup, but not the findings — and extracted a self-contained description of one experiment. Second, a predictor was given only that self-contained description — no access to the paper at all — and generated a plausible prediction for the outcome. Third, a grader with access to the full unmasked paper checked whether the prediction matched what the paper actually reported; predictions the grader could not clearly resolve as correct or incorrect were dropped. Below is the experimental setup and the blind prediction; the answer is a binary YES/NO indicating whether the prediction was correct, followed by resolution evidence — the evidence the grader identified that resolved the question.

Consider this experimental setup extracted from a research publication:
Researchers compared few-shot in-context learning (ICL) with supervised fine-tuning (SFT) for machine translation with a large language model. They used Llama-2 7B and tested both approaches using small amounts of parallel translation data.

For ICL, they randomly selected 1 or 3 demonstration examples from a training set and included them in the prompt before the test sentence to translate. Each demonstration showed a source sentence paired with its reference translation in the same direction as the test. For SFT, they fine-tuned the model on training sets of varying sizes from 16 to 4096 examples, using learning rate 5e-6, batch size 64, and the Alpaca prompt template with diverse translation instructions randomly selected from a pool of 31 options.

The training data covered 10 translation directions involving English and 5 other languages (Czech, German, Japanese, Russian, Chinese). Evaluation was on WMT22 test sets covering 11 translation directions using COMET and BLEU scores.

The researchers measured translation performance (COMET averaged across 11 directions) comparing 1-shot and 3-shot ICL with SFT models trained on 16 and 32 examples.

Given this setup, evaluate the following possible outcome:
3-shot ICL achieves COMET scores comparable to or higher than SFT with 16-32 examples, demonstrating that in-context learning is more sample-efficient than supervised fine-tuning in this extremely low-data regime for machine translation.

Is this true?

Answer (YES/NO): NO